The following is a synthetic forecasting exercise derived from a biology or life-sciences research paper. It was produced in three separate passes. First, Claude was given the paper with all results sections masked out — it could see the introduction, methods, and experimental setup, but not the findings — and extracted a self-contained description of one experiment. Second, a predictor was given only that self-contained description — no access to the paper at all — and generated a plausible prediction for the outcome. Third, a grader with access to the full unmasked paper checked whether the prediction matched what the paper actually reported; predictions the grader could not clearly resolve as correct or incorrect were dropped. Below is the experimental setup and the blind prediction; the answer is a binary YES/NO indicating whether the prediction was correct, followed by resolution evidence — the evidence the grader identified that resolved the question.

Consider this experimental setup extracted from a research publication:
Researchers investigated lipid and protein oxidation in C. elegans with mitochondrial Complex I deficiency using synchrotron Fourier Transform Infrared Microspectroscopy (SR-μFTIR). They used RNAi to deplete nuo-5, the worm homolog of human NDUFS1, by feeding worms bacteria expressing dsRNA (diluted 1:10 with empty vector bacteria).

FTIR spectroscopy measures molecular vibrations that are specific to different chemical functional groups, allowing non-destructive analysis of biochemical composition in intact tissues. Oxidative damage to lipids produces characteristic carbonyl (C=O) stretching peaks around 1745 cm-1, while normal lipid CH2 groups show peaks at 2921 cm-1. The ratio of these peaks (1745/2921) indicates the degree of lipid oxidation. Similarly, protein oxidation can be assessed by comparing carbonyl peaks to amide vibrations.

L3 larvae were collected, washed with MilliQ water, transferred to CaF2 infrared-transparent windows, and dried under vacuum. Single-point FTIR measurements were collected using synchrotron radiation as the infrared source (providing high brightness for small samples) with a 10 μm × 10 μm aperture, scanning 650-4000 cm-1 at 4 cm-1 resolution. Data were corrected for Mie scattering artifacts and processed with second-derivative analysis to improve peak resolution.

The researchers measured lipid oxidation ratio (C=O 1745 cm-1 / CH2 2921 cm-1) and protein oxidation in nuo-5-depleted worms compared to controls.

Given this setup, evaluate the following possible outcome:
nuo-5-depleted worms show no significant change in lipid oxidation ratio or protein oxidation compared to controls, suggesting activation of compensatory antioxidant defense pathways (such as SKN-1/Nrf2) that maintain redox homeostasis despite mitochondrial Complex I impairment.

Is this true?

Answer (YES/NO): NO